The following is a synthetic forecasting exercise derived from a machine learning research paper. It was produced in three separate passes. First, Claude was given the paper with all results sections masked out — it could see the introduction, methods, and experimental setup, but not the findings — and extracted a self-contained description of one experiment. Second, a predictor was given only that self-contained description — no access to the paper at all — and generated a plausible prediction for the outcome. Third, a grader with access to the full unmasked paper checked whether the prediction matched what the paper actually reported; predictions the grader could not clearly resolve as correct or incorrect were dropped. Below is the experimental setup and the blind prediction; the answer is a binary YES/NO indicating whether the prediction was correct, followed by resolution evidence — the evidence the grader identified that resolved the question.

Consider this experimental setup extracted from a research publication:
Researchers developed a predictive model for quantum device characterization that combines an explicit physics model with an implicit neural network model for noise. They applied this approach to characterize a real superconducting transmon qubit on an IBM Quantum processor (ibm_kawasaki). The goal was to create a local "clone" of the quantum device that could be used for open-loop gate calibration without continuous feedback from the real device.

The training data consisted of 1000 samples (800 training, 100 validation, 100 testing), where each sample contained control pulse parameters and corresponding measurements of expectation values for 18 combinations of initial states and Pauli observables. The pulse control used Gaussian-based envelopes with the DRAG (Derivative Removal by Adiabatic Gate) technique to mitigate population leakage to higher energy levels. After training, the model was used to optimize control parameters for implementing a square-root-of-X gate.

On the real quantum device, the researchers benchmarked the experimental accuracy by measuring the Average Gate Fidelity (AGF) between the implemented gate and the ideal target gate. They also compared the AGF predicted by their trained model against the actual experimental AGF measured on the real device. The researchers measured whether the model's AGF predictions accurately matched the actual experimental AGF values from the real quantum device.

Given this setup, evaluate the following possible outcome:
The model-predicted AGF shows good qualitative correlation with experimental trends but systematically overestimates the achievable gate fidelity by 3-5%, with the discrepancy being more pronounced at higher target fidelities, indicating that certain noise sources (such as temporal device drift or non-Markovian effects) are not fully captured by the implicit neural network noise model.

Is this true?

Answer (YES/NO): NO